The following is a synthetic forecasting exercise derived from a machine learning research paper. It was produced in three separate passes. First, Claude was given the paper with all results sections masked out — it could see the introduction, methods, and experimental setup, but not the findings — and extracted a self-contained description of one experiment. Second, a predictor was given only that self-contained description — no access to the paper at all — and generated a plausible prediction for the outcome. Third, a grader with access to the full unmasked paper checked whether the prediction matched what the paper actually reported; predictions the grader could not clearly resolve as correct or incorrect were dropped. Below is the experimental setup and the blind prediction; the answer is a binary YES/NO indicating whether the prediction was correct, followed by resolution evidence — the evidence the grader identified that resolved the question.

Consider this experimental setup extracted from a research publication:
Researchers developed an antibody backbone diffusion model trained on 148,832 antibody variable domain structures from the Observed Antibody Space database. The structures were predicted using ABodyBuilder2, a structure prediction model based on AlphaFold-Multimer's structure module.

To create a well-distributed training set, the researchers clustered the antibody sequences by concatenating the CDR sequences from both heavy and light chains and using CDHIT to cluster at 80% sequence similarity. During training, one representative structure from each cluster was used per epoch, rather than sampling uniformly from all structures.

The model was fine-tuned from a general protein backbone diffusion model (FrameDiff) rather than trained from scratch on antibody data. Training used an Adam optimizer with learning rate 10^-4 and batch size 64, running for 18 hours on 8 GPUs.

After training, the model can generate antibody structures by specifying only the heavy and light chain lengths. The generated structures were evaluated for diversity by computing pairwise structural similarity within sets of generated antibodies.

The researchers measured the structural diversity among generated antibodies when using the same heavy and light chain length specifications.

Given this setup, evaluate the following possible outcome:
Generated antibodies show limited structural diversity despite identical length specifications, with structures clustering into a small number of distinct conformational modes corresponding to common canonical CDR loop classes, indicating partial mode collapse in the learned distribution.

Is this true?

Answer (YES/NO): NO